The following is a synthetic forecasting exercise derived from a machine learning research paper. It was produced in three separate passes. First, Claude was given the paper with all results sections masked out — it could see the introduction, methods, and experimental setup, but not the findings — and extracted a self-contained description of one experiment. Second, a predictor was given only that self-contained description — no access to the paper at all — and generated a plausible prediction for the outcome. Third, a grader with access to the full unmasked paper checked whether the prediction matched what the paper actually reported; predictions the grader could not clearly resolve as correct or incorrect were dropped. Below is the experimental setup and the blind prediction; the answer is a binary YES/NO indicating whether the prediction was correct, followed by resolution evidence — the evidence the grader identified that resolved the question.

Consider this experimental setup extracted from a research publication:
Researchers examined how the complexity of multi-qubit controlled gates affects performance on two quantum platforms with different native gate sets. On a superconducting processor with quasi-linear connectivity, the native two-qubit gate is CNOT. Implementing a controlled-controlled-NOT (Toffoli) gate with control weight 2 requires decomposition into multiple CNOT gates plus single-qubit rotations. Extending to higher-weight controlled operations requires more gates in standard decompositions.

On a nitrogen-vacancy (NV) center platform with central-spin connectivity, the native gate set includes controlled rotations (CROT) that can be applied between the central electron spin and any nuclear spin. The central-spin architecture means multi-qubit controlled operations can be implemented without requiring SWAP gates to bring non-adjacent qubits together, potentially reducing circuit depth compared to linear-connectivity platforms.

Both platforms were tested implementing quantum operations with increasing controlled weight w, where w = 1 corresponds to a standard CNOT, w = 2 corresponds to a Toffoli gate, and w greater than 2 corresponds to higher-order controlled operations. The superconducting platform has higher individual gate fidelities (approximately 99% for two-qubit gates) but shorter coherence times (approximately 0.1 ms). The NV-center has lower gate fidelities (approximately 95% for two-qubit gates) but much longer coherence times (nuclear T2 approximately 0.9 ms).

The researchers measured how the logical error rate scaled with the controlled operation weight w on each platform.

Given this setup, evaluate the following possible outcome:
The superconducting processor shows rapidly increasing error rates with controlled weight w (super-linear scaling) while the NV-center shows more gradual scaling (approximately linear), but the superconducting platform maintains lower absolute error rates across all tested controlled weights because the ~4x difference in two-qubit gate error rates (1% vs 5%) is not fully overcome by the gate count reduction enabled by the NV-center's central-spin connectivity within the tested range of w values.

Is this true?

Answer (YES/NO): NO